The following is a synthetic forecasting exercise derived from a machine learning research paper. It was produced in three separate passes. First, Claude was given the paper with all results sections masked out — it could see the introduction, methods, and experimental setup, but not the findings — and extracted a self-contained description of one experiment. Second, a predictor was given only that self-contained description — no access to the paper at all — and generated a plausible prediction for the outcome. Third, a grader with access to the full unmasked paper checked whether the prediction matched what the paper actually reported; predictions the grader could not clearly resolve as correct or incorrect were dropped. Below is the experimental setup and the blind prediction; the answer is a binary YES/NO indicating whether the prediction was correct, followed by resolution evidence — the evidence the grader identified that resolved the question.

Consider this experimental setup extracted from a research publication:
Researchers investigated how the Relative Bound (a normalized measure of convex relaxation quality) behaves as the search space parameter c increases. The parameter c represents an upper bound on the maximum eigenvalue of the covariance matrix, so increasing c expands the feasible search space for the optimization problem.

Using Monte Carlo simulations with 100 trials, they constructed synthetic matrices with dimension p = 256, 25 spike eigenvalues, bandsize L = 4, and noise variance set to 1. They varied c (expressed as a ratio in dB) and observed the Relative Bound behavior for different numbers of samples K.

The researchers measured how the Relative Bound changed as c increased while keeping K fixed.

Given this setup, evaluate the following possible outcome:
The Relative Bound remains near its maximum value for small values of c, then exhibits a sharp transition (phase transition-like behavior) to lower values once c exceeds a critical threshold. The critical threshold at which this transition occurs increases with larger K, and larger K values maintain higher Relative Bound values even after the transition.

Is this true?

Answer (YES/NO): NO